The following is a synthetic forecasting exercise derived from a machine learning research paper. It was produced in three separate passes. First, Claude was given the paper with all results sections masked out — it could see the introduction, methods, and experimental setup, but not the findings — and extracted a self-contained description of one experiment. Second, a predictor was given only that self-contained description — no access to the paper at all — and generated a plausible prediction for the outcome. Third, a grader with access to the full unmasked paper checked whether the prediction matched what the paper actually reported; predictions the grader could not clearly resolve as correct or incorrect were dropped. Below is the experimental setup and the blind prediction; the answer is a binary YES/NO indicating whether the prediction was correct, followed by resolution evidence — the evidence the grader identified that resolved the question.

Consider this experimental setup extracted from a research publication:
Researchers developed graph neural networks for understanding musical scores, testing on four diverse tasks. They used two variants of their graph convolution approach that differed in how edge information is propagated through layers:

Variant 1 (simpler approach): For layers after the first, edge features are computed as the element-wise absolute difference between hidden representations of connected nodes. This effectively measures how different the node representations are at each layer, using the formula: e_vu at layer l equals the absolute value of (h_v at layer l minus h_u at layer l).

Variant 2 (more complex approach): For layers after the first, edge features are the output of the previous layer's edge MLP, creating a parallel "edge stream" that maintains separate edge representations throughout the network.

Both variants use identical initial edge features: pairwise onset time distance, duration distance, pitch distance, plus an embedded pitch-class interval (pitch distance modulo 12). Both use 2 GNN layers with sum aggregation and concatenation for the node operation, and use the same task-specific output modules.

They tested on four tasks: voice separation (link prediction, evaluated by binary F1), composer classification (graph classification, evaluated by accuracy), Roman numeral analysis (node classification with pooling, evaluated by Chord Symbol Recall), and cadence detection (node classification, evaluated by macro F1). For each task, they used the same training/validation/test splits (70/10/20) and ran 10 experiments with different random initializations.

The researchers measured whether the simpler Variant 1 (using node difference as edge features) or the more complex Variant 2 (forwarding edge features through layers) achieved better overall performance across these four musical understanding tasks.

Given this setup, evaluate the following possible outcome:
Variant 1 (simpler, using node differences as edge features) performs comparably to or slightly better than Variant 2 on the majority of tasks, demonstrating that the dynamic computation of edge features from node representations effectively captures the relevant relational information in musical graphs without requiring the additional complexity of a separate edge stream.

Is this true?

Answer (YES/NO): NO